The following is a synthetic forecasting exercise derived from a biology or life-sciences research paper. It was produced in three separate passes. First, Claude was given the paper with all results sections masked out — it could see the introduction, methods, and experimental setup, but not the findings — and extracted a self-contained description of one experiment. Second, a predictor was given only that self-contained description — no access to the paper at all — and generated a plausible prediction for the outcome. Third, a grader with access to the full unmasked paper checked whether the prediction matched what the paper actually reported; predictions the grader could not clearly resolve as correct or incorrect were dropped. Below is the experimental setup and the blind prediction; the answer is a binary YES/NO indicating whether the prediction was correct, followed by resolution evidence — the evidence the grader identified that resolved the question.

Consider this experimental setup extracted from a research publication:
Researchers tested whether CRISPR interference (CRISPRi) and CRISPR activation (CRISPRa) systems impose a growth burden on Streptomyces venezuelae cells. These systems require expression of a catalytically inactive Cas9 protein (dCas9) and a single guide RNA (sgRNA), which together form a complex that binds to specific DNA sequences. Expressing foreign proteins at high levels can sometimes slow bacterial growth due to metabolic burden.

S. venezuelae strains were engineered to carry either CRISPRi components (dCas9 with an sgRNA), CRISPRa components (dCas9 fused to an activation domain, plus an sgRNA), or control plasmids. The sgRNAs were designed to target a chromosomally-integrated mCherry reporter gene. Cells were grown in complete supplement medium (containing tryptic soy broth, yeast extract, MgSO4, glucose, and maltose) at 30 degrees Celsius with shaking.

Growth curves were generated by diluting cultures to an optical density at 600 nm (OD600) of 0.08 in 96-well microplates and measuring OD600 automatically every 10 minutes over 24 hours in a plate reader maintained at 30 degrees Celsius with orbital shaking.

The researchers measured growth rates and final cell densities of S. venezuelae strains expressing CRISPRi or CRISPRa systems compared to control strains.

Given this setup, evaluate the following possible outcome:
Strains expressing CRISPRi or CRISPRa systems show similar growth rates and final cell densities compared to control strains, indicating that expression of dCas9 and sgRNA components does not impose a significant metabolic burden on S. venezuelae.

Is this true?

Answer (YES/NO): NO